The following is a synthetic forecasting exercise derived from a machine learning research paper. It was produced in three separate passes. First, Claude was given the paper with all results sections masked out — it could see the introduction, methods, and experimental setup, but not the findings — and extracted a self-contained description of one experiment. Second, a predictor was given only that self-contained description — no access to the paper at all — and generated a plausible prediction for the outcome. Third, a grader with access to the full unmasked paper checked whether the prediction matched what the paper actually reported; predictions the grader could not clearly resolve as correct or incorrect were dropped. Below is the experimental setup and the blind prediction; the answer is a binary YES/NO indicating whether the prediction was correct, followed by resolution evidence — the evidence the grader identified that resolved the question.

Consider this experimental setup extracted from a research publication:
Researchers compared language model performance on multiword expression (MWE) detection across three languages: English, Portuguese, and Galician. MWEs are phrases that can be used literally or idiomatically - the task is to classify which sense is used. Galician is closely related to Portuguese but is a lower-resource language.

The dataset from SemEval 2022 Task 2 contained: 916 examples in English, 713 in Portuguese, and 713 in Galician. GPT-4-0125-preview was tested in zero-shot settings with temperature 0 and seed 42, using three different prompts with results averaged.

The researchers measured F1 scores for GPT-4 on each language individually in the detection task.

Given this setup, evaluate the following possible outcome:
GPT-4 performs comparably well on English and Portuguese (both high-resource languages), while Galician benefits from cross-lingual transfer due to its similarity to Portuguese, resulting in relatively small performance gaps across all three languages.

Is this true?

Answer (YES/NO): NO